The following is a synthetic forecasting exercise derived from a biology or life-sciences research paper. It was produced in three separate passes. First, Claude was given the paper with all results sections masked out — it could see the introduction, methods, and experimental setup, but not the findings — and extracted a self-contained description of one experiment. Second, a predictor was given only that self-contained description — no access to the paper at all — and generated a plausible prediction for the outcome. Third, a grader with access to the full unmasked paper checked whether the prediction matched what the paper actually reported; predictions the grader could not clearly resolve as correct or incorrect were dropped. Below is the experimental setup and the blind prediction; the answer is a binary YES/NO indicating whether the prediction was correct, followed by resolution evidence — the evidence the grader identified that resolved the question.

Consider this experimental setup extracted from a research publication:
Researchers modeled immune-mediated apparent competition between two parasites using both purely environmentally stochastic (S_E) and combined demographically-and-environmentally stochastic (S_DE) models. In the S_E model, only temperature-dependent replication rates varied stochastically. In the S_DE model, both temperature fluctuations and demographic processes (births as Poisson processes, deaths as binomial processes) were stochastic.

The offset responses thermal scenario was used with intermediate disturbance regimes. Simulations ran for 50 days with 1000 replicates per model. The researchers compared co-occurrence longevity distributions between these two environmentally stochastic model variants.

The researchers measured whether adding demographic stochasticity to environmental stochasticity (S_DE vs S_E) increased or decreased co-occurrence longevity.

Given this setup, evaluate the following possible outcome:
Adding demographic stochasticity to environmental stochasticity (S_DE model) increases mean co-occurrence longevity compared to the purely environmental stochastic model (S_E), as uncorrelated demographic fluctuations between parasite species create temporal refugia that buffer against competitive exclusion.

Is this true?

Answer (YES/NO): NO